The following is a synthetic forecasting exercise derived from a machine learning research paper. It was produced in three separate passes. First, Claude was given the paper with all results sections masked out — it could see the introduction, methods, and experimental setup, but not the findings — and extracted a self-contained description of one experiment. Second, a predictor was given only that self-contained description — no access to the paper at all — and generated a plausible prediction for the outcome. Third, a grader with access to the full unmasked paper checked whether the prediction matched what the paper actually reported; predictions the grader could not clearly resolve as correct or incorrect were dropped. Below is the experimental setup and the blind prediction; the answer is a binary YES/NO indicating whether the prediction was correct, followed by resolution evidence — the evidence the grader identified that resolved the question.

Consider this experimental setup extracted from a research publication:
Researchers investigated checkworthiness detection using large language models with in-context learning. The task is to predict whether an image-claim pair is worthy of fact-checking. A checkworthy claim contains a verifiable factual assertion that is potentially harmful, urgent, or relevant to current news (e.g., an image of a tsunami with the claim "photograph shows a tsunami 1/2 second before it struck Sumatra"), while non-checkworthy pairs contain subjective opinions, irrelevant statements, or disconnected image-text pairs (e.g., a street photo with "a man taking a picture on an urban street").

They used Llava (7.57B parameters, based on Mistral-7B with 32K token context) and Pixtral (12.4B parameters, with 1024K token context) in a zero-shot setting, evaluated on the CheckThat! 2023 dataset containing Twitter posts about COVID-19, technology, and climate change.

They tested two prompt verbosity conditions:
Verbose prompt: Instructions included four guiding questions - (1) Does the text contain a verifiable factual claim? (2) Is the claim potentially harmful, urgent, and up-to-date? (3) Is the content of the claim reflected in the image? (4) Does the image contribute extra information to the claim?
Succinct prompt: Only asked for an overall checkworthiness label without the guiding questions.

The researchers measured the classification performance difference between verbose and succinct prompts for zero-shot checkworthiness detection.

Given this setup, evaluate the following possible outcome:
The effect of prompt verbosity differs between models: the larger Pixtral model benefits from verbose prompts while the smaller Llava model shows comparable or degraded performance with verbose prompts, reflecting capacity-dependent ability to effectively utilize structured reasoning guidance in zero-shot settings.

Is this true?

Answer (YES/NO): NO